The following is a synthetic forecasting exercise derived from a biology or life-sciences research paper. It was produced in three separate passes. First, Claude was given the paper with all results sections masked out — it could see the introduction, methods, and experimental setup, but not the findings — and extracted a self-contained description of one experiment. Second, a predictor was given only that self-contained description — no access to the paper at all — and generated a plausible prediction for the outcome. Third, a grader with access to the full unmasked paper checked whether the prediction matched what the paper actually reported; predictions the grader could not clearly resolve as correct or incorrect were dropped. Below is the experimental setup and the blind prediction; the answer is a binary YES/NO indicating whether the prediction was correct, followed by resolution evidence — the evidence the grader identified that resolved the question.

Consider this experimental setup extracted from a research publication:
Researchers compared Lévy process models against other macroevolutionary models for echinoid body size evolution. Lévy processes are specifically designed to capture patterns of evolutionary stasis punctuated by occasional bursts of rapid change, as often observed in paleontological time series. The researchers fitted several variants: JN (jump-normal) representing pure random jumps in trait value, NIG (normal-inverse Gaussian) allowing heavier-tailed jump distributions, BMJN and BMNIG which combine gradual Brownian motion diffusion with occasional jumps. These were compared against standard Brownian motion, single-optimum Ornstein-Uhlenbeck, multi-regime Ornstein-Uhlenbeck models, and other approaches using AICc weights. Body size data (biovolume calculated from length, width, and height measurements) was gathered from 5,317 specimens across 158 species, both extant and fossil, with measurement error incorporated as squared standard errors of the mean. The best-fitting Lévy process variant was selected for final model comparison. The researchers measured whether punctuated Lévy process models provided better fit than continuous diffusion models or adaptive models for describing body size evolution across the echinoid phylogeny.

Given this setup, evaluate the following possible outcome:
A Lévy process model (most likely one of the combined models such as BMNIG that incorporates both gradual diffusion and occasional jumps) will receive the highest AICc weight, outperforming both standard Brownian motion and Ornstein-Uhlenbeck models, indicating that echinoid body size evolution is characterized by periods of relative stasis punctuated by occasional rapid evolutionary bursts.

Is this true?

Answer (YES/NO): NO